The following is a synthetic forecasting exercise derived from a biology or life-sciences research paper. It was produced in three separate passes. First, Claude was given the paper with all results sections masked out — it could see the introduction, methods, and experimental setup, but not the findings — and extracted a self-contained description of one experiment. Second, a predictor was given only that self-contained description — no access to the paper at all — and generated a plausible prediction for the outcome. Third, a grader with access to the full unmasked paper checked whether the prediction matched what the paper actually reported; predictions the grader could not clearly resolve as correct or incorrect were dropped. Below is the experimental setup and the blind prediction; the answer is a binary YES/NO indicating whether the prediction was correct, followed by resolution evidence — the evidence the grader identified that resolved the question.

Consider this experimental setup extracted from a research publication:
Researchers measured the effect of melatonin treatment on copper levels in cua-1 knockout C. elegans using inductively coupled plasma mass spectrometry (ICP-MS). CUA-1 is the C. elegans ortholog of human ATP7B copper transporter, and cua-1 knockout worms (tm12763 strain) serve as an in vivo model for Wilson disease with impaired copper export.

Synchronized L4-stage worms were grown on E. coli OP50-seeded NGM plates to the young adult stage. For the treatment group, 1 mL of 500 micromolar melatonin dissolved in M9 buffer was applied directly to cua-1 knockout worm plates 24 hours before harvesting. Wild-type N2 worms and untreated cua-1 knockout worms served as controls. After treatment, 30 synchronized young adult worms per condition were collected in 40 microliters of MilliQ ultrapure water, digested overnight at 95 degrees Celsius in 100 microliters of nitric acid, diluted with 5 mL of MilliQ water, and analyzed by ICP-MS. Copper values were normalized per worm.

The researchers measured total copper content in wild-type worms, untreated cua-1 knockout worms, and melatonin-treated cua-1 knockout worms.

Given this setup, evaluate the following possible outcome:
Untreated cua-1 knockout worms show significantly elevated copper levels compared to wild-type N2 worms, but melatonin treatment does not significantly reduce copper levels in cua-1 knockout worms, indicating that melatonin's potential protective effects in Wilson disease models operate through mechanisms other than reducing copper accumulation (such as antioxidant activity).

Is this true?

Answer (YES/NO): NO